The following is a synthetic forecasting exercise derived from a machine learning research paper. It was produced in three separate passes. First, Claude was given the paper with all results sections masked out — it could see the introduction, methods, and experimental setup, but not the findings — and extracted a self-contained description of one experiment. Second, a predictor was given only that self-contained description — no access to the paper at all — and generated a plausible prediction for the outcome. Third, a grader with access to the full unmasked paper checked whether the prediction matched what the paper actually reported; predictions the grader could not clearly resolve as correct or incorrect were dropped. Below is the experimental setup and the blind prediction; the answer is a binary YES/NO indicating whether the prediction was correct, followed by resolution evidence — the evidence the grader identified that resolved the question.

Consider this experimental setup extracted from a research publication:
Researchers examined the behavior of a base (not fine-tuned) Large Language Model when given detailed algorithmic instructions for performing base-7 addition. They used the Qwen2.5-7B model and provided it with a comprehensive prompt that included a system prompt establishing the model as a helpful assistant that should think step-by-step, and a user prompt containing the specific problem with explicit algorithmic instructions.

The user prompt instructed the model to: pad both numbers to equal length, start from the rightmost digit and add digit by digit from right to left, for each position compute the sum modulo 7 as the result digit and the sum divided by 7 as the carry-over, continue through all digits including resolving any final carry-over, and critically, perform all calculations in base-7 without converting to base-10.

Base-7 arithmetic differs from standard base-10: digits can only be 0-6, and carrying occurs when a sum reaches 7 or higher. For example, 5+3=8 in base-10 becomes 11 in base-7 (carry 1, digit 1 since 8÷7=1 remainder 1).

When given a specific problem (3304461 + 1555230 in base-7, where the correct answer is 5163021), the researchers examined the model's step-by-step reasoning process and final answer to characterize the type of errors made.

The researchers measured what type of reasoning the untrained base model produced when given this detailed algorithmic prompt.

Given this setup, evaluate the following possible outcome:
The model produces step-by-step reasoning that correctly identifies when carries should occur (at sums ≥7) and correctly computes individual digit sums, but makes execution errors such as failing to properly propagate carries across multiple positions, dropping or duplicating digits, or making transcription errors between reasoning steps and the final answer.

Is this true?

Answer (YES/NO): NO